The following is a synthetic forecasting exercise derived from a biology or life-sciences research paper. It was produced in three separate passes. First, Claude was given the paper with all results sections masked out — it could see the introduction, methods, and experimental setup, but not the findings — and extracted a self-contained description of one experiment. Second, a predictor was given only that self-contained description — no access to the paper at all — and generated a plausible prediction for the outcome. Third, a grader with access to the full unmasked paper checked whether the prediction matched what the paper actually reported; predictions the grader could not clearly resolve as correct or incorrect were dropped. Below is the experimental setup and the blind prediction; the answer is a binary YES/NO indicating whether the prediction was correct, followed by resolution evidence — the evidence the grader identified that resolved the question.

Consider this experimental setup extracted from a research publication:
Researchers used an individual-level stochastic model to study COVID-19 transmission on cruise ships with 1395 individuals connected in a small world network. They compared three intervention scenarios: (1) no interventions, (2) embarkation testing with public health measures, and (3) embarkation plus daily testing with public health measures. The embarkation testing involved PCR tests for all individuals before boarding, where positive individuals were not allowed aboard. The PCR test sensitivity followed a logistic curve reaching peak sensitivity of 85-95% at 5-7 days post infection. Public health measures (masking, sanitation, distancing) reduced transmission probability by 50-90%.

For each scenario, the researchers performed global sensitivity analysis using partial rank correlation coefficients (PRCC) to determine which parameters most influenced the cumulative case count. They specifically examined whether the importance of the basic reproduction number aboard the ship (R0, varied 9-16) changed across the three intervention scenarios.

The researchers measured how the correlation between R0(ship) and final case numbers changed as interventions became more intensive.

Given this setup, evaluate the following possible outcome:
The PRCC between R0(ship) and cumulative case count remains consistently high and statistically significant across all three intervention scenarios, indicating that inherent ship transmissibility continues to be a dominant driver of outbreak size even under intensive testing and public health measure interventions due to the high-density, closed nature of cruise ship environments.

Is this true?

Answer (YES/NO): NO